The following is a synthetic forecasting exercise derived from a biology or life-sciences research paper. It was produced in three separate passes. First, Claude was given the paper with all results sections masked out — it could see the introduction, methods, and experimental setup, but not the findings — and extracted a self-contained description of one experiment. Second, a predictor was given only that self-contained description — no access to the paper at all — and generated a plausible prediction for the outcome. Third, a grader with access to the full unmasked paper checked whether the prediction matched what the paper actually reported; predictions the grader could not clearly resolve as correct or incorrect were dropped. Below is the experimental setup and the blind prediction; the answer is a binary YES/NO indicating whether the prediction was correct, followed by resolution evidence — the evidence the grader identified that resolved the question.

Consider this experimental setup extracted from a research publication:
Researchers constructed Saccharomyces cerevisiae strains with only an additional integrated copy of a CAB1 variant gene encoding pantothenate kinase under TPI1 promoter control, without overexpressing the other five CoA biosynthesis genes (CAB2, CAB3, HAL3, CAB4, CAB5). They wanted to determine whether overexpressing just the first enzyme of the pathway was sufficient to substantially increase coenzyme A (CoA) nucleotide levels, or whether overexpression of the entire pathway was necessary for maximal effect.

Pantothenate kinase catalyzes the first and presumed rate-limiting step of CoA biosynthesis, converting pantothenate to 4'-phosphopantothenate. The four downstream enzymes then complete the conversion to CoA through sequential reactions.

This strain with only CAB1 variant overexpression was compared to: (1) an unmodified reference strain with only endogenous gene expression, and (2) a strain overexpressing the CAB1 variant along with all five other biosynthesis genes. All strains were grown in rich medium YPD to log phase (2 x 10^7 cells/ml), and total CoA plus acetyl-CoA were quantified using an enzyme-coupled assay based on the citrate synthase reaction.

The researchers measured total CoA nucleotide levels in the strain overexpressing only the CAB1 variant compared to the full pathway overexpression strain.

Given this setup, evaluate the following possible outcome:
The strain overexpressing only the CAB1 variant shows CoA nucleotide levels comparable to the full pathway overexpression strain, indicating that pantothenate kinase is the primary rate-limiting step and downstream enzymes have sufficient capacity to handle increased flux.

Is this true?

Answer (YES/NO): NO